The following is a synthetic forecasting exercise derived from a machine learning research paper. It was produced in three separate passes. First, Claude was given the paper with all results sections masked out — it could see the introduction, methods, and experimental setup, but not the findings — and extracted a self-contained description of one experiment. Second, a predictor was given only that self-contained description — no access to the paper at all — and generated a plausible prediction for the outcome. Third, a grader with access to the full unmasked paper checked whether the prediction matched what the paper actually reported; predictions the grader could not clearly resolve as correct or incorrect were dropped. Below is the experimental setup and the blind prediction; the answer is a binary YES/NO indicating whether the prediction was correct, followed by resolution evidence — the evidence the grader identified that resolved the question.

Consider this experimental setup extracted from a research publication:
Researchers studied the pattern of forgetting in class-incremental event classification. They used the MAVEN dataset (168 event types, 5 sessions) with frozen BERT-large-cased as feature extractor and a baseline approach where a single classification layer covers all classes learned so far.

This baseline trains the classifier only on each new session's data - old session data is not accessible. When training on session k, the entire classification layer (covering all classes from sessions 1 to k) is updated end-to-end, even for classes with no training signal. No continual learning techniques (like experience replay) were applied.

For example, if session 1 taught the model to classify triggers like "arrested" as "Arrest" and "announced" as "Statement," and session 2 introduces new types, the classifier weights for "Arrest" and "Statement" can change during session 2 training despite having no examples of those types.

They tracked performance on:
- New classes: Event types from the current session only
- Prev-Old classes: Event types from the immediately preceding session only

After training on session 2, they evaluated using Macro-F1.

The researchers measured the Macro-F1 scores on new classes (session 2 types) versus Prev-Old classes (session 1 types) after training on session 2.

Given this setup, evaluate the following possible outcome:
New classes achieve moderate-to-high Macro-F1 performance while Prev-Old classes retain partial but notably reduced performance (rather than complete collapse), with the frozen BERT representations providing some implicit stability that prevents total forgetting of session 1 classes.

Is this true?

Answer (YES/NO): YES